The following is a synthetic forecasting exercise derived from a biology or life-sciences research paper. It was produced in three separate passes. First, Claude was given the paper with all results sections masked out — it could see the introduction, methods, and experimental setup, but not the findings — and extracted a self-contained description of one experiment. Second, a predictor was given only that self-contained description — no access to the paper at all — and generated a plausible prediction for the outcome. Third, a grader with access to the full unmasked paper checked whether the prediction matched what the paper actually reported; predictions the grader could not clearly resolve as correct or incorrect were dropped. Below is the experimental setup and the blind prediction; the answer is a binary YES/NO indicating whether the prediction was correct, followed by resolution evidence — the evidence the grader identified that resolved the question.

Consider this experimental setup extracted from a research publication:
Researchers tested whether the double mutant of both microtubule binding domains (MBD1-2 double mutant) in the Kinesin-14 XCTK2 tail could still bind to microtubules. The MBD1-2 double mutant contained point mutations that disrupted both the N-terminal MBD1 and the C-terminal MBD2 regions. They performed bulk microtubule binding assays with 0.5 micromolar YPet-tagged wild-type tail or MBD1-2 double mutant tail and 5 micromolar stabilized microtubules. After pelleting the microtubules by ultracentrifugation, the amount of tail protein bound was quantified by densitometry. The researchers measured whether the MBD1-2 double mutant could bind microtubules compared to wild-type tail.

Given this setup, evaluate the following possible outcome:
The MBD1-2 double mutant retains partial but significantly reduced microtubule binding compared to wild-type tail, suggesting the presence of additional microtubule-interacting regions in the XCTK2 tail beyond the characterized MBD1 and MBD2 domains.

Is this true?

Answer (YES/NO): NO